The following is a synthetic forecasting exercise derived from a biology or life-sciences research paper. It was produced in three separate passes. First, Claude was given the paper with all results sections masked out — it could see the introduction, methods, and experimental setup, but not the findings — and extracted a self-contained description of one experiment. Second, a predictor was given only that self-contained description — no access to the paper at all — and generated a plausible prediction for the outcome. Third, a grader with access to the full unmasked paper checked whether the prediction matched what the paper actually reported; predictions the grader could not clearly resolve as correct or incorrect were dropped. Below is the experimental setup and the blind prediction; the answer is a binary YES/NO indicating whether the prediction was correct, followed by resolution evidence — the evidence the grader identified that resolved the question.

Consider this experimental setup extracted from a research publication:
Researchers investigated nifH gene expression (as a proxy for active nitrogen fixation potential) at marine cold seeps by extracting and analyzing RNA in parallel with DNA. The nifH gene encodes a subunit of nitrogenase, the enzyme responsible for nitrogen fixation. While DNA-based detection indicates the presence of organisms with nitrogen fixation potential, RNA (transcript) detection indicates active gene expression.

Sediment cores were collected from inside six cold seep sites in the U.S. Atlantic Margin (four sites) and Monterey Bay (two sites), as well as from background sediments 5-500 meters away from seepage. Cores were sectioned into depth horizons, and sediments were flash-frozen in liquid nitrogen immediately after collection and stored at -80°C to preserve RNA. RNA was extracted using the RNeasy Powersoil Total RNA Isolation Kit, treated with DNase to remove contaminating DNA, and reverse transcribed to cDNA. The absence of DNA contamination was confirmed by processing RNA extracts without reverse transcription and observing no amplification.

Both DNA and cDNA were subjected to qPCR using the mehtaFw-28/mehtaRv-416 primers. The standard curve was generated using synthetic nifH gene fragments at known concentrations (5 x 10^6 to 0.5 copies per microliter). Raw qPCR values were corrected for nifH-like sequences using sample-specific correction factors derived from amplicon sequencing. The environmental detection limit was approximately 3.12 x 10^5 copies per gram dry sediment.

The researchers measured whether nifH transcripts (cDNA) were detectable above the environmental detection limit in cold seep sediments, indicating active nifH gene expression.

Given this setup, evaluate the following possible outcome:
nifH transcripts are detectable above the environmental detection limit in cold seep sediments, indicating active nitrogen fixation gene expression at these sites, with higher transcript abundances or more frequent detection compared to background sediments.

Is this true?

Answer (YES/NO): YES